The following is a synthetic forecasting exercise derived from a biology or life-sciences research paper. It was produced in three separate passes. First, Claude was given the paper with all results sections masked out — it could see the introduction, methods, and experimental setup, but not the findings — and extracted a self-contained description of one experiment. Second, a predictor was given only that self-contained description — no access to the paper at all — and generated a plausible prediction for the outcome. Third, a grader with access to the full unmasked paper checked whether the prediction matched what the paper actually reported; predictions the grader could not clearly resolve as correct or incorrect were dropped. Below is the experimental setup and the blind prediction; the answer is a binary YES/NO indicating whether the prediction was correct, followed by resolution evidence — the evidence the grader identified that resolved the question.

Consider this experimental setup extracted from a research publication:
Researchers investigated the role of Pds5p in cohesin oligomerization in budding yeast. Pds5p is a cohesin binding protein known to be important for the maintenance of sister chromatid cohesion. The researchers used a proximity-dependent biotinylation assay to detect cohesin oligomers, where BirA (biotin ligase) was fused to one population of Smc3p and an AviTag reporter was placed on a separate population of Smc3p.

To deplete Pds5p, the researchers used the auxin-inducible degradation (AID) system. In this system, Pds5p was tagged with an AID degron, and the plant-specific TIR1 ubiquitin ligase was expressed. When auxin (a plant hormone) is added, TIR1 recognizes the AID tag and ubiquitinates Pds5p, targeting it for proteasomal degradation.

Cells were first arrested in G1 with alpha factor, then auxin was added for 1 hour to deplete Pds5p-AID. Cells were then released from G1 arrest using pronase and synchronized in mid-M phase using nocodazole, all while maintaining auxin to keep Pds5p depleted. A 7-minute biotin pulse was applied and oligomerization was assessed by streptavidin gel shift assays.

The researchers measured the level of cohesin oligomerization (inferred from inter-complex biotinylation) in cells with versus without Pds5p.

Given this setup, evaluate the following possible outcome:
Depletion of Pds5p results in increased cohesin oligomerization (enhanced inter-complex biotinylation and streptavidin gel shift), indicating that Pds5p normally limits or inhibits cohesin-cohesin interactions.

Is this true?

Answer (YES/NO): NO